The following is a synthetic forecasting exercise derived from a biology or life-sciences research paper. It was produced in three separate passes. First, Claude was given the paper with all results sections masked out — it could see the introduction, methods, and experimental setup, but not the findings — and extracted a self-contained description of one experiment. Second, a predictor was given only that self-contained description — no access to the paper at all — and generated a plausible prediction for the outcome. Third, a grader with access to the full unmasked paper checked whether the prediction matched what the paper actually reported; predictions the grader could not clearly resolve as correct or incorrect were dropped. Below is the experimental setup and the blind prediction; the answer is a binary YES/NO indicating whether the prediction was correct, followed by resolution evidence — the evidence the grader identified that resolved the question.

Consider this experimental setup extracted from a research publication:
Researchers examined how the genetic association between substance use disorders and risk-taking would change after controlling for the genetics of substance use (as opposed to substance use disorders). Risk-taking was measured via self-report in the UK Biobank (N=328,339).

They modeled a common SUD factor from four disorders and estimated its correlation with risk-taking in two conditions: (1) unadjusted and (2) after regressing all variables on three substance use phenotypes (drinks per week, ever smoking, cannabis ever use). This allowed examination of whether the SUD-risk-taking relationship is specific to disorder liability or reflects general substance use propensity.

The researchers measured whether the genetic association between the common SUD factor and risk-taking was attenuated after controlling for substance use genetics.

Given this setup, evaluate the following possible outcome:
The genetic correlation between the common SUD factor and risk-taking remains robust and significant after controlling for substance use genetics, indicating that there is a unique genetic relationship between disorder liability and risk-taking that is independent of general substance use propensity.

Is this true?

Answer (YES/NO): NO